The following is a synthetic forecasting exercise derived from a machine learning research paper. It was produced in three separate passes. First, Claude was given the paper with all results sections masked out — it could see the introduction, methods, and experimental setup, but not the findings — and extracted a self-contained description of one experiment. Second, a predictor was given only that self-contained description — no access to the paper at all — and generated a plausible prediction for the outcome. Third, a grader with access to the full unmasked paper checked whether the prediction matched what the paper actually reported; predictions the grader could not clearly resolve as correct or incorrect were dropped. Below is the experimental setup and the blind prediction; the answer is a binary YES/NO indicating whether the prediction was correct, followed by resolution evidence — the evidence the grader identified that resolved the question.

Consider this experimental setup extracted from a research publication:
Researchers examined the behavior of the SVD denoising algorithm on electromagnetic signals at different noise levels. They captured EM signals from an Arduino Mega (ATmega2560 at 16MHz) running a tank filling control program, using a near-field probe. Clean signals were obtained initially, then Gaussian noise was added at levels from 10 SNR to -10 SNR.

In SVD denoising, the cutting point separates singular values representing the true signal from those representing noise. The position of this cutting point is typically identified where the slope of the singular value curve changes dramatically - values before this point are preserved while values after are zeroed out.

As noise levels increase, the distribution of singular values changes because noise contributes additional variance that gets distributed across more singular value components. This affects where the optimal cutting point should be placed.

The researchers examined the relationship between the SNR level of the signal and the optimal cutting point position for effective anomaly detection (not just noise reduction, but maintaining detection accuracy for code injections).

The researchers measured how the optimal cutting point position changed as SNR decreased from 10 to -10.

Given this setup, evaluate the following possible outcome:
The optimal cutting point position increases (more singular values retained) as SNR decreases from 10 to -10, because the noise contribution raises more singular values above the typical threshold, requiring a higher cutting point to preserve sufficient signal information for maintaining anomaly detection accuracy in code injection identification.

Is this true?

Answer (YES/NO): NO